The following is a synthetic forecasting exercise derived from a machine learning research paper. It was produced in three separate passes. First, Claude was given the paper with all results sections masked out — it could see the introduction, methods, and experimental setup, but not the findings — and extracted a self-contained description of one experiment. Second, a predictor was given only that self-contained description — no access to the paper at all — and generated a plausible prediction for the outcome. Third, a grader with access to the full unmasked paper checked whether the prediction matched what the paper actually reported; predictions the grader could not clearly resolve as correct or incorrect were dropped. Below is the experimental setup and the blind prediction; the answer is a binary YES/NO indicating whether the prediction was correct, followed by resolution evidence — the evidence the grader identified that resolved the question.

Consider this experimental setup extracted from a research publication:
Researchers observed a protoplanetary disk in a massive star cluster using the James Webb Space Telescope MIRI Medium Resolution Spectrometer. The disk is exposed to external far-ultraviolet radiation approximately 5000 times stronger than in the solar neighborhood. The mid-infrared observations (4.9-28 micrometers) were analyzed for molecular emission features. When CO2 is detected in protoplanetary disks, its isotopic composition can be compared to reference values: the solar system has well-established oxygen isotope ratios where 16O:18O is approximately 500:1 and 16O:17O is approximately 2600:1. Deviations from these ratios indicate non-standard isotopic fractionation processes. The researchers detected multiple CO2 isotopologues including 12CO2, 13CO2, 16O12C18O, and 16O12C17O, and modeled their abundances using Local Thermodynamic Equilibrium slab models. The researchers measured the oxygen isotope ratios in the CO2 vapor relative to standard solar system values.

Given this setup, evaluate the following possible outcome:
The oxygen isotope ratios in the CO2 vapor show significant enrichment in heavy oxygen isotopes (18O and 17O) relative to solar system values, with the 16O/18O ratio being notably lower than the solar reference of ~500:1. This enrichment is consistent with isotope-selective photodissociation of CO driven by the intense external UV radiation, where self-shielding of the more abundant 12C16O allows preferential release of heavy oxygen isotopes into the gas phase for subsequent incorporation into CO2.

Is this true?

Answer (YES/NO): NO